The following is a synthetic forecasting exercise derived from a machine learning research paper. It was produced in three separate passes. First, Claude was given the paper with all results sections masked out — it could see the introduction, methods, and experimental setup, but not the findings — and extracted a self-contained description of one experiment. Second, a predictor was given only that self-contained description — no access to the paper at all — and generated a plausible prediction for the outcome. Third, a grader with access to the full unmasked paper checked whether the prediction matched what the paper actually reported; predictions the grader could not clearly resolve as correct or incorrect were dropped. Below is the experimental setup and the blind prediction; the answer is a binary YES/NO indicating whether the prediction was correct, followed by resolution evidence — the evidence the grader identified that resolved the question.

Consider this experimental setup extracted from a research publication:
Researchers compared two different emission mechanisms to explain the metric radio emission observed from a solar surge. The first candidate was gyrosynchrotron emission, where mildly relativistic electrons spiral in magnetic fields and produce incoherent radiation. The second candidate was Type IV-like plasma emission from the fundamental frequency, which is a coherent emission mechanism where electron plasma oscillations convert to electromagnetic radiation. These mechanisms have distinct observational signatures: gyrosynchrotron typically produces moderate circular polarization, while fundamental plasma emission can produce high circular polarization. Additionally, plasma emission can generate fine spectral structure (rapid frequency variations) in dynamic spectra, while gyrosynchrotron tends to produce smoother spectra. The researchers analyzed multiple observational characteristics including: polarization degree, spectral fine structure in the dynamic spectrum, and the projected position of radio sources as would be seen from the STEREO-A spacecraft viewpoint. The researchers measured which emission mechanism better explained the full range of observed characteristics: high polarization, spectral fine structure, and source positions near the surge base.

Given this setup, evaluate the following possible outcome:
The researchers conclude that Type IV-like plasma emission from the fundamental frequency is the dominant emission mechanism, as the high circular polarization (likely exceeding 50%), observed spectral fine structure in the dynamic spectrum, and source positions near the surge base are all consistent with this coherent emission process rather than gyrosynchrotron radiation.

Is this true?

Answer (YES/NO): YES